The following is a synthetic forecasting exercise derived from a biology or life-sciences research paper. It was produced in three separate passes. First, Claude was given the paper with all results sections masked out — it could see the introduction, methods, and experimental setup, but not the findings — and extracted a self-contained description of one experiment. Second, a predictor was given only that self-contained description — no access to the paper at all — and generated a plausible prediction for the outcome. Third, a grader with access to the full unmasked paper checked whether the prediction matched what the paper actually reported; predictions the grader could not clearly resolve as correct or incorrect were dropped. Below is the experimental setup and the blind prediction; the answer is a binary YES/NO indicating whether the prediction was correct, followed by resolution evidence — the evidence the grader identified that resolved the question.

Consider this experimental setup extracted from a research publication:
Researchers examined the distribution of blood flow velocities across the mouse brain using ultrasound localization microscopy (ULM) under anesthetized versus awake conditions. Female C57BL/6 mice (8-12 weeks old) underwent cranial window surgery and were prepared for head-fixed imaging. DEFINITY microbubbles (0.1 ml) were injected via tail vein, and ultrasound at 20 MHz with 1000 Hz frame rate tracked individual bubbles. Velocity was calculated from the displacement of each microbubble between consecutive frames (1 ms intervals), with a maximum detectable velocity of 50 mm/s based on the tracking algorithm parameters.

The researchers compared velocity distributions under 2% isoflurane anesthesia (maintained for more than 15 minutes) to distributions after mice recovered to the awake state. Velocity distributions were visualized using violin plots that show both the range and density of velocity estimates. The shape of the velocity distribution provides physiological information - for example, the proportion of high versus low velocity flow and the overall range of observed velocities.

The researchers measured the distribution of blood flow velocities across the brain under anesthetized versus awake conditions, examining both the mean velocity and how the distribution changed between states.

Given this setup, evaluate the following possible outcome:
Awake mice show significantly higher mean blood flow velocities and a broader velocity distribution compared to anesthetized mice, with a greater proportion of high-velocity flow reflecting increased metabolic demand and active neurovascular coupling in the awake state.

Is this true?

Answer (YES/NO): NO